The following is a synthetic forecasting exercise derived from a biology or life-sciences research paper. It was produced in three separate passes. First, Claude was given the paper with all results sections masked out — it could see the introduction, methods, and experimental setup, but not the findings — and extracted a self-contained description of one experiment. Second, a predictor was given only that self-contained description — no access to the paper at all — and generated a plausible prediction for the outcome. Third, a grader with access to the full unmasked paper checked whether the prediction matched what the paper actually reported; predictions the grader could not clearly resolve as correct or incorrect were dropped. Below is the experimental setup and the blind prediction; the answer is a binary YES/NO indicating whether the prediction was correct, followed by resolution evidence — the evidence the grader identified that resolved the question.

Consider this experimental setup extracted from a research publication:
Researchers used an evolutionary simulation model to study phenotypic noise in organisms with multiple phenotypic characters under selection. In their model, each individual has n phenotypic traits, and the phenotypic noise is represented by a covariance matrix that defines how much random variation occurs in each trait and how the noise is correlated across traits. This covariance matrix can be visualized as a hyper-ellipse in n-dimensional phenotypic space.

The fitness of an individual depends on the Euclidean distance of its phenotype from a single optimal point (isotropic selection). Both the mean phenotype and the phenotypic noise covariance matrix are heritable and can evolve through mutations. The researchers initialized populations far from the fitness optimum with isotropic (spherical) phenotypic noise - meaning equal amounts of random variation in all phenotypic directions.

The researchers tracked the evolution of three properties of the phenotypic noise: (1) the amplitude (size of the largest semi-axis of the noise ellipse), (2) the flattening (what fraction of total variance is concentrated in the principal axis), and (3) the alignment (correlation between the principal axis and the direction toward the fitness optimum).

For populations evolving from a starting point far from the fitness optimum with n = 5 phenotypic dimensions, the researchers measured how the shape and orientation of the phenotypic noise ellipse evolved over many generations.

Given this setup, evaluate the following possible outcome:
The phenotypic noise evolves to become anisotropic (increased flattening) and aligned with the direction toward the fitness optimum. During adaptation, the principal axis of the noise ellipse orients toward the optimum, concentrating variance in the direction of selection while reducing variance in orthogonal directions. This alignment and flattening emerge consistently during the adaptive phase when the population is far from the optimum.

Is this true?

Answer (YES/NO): YES